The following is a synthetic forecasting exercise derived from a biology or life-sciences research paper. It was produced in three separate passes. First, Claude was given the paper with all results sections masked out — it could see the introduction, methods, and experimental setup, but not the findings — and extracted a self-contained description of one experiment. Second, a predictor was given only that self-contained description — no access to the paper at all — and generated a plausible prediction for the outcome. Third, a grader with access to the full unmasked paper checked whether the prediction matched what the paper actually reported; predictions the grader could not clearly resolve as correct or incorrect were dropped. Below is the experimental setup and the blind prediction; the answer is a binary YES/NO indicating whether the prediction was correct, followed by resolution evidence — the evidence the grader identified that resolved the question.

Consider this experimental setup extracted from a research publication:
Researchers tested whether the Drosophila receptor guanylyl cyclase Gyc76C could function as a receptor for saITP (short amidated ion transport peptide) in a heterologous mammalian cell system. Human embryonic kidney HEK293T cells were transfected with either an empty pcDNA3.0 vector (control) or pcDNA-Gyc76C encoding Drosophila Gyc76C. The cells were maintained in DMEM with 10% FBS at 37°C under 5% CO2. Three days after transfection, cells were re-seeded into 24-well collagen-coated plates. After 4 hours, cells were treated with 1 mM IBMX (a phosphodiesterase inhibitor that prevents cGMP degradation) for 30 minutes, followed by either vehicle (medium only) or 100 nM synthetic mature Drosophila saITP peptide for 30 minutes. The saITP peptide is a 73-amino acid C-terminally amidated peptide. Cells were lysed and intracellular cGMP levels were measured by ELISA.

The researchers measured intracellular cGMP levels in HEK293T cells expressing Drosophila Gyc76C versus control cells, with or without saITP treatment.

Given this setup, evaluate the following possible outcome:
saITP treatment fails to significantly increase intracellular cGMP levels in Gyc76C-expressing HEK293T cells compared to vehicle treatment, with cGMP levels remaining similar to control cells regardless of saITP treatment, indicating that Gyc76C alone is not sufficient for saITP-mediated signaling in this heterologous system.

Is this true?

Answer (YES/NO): YES